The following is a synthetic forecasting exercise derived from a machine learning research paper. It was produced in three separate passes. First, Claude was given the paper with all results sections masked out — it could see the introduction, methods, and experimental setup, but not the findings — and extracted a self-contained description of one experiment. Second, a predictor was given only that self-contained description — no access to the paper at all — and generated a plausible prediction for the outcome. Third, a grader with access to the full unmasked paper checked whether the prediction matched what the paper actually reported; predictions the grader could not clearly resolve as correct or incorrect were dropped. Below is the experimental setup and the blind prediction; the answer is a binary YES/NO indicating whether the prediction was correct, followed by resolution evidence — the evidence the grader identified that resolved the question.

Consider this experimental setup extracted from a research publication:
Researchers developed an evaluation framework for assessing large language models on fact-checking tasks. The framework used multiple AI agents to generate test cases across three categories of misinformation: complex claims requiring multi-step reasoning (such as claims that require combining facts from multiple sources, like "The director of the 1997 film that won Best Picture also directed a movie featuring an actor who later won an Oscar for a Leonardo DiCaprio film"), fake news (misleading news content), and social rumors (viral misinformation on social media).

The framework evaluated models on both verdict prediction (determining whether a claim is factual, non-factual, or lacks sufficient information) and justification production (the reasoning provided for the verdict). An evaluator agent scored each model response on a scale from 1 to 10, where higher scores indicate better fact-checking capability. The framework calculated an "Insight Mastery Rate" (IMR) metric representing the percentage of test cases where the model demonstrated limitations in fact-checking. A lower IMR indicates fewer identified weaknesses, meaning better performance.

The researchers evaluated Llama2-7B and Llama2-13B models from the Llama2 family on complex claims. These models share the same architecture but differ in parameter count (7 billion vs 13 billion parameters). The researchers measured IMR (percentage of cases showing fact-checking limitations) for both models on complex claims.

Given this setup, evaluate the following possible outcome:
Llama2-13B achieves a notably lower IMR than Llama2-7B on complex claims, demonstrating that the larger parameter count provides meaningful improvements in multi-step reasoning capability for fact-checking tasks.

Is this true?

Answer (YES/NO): NO